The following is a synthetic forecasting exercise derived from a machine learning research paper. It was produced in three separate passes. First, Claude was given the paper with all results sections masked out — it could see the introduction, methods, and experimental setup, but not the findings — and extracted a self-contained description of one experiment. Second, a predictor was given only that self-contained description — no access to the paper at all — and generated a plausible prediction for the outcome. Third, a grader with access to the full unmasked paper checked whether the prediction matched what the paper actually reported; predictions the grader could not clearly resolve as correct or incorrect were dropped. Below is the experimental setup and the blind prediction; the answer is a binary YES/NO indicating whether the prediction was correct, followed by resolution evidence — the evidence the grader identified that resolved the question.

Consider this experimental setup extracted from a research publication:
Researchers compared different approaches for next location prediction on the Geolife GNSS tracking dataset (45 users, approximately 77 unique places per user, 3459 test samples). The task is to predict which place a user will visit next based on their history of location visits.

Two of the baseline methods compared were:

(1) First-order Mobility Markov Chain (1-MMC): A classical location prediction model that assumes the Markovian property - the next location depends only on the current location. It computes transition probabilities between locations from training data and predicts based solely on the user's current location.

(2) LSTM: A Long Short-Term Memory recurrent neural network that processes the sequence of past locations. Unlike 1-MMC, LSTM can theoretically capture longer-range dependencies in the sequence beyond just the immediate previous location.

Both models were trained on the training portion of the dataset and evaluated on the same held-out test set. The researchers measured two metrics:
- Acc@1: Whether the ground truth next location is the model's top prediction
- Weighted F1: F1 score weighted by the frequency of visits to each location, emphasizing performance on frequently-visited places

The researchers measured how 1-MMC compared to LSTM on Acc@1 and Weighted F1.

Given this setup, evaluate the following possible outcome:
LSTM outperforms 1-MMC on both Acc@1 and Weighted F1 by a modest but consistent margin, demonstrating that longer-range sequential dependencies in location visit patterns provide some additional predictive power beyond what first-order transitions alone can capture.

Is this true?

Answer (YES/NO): NO